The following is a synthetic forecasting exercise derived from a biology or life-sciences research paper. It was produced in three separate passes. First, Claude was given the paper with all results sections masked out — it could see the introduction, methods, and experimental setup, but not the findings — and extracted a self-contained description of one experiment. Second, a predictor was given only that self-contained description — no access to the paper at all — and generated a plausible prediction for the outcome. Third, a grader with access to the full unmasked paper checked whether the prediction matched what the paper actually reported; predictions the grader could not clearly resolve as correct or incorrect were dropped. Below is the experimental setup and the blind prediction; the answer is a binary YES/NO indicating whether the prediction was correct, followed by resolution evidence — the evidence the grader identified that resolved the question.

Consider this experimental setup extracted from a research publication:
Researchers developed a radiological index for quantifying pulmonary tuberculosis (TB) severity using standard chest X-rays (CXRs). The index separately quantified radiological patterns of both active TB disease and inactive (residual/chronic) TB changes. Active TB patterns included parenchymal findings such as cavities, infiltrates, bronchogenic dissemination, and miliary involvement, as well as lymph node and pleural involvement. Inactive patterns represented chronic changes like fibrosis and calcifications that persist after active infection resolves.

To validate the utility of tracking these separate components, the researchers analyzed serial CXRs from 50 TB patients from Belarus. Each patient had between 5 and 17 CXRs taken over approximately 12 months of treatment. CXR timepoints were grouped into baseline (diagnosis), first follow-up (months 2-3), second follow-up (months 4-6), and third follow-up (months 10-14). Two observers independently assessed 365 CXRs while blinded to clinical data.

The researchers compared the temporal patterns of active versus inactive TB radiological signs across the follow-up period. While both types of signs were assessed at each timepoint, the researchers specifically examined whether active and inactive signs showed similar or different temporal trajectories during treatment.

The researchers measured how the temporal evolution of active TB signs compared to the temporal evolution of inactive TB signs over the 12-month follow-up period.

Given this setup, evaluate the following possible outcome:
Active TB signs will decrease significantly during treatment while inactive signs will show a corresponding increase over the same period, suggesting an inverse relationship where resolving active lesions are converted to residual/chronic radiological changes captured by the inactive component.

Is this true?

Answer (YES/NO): NO